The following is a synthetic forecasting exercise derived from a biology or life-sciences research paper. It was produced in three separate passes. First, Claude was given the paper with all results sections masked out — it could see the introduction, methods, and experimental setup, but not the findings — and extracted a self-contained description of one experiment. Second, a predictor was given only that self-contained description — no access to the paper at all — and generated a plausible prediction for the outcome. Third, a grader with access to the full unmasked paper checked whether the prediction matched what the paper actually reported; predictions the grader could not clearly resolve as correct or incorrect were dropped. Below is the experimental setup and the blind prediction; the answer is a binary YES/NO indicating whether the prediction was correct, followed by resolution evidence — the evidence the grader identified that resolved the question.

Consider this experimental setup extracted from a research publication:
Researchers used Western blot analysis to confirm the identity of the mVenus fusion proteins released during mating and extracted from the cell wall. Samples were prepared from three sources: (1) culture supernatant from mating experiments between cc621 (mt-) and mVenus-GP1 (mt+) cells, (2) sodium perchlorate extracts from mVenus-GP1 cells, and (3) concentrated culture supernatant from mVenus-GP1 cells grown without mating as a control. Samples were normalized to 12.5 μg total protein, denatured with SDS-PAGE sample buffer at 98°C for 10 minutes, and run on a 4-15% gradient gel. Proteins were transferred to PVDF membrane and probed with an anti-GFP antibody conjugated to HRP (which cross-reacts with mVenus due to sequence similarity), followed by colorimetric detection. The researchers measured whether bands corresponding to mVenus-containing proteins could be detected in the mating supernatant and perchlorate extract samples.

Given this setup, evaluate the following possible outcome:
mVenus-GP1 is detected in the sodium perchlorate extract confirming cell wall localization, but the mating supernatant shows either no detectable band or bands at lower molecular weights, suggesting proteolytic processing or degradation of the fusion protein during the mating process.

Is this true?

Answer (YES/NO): YES